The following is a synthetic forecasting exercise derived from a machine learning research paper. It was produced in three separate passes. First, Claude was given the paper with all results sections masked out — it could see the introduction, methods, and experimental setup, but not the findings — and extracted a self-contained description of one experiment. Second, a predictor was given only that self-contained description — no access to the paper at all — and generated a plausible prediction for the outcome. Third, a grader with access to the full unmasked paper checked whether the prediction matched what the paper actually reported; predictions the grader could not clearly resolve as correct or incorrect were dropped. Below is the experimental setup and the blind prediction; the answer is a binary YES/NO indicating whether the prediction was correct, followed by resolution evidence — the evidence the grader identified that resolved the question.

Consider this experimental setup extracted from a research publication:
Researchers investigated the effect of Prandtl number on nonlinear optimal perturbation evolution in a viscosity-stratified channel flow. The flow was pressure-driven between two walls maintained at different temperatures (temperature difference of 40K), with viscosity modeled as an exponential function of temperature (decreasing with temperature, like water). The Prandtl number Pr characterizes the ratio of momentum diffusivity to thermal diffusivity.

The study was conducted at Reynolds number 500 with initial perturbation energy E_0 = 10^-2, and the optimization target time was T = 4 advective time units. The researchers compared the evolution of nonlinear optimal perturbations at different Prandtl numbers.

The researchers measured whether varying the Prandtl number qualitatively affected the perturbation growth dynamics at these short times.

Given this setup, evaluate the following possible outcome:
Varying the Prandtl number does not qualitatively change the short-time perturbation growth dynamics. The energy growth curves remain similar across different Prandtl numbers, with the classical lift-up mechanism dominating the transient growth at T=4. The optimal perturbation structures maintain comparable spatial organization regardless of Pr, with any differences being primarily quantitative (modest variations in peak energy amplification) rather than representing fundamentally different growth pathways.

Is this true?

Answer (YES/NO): YES